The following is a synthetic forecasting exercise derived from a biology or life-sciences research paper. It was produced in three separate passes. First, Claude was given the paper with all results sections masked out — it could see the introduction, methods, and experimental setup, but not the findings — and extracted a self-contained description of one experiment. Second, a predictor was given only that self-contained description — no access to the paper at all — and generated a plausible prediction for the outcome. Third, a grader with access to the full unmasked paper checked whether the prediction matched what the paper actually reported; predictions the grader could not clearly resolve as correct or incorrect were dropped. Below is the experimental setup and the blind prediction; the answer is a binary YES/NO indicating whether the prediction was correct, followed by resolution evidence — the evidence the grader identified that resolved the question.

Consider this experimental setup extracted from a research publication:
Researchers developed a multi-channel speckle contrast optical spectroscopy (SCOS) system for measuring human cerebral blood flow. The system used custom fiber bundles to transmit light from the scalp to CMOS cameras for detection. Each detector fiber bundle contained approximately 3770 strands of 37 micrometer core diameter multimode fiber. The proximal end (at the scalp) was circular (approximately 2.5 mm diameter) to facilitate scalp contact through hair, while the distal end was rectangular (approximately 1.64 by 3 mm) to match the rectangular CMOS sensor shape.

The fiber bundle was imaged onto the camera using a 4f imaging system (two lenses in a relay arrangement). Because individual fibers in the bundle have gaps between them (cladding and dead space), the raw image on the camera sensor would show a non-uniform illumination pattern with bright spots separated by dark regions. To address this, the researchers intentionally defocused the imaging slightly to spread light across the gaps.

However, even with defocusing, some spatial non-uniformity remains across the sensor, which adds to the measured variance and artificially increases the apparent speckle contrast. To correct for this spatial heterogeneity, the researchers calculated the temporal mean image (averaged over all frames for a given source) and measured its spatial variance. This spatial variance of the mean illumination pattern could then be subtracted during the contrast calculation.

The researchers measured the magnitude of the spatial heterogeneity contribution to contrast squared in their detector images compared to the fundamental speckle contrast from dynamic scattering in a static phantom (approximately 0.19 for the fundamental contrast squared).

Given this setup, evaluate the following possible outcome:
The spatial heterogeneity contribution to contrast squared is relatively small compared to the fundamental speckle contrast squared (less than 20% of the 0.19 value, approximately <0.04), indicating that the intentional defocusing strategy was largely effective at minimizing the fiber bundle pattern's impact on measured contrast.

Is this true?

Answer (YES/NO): YES